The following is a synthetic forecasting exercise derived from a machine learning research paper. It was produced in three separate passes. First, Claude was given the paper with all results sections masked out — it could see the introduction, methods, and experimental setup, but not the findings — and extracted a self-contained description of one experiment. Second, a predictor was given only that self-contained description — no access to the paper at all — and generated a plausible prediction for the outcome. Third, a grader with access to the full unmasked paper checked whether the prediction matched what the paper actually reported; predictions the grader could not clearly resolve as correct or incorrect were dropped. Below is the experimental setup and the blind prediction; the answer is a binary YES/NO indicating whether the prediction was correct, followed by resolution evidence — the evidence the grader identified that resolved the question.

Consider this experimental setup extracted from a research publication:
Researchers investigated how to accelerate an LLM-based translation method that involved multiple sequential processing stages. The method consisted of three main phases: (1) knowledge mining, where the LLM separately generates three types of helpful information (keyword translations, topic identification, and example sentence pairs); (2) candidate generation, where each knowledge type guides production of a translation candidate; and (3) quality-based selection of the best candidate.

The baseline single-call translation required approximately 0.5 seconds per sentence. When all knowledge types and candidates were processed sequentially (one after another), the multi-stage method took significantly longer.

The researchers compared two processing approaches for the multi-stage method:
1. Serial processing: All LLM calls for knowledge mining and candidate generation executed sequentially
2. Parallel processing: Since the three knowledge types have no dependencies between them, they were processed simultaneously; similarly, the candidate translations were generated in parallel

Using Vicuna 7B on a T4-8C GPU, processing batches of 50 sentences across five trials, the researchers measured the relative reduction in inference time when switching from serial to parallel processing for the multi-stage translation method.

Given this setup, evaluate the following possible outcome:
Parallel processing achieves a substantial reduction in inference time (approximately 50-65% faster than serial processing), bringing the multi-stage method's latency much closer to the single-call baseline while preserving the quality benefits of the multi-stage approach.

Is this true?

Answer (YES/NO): NO